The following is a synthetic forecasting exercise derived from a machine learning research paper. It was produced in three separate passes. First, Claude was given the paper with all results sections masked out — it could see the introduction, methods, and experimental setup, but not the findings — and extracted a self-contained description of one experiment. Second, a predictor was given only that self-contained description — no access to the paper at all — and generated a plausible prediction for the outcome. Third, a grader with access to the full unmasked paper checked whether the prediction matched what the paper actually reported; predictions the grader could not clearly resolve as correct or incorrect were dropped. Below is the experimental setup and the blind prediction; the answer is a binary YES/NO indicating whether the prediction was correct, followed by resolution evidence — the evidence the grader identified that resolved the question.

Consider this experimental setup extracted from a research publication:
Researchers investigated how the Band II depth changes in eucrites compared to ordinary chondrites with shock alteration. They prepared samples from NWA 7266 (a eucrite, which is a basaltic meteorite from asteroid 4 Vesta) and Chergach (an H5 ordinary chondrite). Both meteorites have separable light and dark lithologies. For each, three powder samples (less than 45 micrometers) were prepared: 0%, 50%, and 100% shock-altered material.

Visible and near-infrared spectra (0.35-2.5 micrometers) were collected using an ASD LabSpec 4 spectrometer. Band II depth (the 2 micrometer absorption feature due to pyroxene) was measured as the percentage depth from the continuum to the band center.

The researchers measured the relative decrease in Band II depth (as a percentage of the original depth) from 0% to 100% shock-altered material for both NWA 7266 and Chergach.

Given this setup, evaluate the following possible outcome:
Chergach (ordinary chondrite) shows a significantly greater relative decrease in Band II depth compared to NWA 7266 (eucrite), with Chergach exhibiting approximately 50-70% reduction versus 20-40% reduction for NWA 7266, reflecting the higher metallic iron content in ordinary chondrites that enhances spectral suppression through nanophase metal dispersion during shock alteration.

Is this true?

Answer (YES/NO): NO